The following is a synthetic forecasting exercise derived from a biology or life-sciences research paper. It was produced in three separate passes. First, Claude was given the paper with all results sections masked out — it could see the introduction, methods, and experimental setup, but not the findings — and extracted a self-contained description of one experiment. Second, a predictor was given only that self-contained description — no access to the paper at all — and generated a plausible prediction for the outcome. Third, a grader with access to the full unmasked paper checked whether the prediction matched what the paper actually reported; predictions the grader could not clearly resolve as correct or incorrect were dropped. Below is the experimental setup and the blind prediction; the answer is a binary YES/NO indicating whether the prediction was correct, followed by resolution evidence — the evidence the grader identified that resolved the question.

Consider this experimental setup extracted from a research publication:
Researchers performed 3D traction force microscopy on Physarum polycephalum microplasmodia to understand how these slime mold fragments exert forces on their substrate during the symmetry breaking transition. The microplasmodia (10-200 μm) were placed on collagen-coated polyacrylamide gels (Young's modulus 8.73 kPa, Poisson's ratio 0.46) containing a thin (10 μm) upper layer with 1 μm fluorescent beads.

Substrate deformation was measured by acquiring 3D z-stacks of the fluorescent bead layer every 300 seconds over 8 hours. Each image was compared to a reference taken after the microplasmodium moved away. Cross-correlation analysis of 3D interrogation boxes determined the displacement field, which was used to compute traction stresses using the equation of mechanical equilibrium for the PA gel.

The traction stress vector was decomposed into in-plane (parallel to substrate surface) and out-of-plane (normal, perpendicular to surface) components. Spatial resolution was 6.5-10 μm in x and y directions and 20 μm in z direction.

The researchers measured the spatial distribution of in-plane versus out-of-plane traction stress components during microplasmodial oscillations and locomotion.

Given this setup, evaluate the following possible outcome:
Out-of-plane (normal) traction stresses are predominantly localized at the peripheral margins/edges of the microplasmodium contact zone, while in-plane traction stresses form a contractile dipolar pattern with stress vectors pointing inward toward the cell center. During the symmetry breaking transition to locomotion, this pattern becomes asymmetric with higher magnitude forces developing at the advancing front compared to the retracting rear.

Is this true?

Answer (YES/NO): NO